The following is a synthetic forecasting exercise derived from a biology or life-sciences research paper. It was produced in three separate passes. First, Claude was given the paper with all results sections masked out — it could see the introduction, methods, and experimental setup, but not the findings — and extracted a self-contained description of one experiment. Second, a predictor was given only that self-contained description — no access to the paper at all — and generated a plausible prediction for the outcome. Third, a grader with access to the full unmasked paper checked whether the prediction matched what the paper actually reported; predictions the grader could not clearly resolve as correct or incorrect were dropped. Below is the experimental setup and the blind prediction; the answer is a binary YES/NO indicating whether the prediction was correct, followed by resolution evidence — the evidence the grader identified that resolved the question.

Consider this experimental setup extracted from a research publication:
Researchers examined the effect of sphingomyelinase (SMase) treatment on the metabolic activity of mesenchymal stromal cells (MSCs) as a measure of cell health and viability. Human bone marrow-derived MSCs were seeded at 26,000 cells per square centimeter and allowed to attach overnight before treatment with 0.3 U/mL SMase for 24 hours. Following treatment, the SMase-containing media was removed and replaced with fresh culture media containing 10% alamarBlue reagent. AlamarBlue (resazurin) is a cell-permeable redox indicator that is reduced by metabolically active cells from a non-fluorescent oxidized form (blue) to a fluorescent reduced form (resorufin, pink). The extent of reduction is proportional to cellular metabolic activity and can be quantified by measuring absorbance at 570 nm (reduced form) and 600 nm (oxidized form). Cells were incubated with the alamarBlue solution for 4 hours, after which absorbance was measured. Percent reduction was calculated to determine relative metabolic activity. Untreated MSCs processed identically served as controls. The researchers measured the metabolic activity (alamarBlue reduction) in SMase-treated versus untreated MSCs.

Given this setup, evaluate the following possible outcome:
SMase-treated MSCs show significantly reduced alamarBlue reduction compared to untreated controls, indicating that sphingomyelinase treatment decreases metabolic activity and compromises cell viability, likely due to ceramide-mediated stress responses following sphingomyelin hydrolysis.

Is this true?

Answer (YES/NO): NO